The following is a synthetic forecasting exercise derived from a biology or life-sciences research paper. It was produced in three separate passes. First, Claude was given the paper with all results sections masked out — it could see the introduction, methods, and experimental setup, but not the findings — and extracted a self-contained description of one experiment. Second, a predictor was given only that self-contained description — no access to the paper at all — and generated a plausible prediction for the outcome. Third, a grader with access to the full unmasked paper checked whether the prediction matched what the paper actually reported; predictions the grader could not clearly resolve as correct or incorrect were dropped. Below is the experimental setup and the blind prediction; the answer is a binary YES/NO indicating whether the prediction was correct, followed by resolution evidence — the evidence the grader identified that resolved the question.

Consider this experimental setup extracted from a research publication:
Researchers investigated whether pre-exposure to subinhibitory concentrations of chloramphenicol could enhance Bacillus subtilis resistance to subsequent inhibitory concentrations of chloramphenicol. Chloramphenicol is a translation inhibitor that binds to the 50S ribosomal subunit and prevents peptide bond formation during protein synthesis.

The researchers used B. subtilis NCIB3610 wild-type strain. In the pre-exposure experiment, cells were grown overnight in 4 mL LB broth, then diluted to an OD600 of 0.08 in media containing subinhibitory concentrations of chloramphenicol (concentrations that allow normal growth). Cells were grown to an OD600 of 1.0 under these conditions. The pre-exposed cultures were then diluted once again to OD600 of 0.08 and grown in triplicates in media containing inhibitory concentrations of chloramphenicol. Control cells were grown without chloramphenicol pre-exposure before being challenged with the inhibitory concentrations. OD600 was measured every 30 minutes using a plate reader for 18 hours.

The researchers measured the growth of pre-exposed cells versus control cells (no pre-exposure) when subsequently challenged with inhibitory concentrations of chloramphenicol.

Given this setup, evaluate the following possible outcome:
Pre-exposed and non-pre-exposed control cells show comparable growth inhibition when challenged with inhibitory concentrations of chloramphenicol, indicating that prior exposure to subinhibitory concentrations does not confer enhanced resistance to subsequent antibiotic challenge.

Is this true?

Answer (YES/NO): NO